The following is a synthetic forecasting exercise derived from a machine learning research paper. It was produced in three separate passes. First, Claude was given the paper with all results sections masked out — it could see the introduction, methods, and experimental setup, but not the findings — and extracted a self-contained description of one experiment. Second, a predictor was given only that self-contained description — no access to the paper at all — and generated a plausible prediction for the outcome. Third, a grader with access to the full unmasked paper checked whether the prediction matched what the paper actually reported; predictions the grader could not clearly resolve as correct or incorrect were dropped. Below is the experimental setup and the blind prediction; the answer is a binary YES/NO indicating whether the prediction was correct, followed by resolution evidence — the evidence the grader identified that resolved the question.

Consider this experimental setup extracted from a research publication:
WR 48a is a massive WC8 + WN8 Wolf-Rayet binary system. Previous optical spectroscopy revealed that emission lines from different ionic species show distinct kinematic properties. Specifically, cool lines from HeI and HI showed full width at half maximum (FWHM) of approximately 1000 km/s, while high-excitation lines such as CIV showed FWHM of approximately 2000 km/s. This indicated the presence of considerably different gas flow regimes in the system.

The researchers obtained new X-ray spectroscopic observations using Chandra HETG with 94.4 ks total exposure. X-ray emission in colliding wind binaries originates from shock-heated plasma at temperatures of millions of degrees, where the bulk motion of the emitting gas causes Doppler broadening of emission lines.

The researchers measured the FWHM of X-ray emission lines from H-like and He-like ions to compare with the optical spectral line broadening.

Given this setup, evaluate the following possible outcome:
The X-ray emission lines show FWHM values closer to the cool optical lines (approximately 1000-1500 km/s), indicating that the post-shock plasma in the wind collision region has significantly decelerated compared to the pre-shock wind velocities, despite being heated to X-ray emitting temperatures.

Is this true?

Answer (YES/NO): YES